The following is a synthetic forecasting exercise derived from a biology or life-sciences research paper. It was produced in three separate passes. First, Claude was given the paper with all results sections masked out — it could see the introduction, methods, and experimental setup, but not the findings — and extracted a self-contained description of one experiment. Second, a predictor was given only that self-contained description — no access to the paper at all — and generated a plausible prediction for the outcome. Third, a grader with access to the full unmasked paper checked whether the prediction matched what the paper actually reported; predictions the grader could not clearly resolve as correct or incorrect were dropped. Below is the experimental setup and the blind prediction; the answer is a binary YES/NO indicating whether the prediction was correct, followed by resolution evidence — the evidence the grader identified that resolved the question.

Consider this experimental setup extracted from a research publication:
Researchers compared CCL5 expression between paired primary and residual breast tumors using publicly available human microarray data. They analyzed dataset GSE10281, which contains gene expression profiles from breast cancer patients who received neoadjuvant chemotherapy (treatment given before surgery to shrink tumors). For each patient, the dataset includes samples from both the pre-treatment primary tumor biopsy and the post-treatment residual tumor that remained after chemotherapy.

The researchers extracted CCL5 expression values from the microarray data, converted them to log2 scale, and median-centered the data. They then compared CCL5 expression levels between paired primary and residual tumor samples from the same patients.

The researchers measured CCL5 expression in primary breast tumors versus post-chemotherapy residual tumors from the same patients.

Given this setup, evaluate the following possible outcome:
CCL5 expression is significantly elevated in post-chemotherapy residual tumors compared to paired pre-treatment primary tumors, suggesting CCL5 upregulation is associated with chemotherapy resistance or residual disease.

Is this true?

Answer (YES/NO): YES